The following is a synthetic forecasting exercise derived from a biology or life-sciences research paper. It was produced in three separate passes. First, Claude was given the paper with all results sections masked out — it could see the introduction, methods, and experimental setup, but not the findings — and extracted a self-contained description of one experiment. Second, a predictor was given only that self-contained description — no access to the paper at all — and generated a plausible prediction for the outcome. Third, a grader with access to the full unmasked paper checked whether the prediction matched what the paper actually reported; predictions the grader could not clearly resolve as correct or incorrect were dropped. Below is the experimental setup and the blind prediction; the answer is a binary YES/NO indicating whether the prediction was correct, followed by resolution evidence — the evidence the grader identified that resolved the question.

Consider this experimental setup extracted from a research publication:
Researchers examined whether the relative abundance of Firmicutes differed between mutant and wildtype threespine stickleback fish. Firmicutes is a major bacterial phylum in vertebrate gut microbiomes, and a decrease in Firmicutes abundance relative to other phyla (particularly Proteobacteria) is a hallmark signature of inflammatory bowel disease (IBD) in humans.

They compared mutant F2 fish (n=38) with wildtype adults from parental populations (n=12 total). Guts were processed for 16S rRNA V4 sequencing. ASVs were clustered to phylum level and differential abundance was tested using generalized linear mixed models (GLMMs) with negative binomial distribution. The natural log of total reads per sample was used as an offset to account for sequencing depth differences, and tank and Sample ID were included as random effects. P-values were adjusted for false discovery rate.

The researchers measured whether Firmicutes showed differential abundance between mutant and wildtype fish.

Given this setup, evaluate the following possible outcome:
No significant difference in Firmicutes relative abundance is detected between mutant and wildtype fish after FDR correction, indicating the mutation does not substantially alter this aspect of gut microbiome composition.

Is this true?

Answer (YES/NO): NO